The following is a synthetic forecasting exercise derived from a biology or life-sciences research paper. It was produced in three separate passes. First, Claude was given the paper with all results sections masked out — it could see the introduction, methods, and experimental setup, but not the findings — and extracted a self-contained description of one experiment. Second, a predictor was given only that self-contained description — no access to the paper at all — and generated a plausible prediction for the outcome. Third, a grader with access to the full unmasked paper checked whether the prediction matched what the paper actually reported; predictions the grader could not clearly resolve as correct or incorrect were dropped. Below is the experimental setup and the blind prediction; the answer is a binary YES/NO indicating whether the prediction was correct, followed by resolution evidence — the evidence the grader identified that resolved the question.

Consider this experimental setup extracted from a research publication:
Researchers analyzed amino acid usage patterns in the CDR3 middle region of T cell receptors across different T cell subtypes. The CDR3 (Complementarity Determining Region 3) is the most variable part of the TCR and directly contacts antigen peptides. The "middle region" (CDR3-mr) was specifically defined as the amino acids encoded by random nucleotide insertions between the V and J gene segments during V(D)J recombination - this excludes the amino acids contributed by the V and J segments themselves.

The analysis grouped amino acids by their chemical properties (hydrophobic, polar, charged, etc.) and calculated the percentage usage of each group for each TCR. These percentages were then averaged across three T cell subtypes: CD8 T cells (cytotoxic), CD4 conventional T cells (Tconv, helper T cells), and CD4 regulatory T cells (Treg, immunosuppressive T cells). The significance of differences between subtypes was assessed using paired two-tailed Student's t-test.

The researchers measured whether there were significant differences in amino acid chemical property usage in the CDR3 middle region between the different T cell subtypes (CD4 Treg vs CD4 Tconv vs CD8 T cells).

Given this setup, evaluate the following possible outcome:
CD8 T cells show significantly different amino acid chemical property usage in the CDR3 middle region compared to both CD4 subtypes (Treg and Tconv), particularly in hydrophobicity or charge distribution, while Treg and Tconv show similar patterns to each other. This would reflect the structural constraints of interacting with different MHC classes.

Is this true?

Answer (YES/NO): NO